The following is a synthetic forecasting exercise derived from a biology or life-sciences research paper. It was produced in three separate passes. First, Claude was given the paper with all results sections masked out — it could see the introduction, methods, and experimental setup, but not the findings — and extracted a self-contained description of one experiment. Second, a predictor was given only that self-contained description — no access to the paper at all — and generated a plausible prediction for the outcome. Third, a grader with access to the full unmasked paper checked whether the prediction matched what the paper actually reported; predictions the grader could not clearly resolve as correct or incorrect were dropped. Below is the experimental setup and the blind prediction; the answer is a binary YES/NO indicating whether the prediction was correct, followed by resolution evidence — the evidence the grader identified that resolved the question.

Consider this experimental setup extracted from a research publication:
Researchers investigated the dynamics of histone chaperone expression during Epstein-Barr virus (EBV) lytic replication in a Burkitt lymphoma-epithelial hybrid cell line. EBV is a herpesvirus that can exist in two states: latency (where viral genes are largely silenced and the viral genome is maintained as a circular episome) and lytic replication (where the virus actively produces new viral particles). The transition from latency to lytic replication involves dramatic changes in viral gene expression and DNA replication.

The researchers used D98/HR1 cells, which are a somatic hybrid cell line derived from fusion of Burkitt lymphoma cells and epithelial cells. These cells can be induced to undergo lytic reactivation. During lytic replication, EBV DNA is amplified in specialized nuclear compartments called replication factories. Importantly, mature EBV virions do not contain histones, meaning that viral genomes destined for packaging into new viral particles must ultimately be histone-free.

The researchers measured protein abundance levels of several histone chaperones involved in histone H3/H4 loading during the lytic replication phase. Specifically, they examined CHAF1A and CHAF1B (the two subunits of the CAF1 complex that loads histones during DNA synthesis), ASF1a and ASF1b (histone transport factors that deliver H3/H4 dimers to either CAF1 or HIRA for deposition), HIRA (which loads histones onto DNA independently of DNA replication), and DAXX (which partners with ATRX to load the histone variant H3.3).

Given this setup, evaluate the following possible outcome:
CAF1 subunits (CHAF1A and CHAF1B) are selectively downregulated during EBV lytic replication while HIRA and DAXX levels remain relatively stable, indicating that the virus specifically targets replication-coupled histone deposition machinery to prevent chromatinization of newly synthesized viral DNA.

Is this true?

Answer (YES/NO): YES